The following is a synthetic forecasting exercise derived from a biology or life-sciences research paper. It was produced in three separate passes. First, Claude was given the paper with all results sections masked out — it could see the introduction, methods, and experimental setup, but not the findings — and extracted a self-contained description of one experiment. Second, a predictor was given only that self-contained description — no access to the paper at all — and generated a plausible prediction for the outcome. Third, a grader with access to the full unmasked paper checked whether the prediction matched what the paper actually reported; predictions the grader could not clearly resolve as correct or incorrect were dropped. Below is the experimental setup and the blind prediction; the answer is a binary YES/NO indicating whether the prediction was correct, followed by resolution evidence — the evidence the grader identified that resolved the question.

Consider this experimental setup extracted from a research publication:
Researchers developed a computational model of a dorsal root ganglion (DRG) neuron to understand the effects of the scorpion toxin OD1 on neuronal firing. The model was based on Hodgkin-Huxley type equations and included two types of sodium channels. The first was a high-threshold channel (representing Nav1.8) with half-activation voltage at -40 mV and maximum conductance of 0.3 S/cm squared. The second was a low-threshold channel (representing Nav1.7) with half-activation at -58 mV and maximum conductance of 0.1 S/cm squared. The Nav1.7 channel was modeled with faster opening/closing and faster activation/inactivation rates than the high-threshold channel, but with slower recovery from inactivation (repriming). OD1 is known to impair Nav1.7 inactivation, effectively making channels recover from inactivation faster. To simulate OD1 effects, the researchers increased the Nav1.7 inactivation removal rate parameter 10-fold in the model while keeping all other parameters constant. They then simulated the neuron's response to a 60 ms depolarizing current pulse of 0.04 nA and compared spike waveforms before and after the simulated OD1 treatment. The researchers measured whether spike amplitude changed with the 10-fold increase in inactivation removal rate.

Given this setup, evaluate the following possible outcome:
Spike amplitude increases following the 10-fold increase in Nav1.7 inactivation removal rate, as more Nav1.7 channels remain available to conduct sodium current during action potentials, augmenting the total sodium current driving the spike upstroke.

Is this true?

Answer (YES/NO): YES